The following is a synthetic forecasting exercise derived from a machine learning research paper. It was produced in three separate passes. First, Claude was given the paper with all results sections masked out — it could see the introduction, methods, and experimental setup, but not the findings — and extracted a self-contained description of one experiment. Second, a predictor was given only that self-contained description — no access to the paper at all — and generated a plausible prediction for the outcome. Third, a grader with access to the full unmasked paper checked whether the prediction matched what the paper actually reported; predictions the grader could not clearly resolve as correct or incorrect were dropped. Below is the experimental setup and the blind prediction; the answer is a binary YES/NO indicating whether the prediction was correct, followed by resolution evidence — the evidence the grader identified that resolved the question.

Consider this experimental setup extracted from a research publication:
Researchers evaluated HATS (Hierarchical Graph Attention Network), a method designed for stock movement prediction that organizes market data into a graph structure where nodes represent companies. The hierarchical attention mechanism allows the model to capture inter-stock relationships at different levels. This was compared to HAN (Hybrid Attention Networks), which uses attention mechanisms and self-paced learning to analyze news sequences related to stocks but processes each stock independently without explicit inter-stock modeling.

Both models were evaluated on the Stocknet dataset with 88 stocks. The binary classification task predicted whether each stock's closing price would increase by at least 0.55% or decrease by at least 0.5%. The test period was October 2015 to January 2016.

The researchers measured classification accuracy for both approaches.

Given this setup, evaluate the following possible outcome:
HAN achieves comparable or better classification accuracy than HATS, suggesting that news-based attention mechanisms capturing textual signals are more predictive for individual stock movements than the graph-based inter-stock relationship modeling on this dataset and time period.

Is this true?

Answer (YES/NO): YES